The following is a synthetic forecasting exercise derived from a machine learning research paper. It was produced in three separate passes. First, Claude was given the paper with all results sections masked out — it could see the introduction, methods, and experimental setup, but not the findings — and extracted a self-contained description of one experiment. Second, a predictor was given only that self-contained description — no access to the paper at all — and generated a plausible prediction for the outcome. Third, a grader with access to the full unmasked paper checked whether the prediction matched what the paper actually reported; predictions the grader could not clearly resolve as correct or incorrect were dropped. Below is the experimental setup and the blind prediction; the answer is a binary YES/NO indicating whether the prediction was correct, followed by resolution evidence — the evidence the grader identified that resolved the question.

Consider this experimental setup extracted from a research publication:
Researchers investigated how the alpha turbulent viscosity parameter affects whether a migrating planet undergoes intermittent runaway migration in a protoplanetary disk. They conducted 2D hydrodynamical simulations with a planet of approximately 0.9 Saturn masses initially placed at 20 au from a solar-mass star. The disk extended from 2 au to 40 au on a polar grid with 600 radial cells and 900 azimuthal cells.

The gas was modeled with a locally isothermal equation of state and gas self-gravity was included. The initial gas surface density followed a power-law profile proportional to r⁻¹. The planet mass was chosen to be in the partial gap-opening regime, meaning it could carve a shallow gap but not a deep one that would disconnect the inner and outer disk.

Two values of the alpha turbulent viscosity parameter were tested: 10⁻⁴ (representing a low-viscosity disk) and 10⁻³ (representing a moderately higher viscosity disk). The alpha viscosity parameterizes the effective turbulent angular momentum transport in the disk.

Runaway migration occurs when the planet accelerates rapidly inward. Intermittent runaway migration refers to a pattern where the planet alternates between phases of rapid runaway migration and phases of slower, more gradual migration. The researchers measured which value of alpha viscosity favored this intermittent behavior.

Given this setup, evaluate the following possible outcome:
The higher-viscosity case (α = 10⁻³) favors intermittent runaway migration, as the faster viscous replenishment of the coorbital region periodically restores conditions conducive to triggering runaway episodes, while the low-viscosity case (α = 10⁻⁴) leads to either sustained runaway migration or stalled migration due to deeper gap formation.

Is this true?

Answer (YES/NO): NO